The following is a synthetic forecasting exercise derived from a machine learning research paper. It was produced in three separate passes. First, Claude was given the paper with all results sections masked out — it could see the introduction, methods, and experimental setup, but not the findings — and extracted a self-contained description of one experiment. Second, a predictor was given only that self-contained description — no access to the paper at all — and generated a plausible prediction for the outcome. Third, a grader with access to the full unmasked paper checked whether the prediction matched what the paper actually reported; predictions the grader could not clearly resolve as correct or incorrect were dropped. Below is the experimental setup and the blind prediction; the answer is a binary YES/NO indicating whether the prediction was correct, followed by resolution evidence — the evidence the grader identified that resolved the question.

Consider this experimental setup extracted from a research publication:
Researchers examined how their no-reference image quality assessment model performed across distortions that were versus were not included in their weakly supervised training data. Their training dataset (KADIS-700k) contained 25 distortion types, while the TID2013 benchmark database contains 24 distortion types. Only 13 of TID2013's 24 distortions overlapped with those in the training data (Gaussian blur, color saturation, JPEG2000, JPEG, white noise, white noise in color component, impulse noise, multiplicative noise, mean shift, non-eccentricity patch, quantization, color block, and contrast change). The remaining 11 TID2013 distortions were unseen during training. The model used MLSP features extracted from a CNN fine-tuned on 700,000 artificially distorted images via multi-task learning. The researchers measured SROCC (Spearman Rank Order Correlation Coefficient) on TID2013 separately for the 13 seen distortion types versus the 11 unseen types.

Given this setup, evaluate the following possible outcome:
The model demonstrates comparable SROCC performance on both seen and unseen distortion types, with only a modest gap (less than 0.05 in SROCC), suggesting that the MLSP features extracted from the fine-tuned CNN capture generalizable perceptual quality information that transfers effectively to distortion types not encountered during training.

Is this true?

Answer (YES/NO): NO